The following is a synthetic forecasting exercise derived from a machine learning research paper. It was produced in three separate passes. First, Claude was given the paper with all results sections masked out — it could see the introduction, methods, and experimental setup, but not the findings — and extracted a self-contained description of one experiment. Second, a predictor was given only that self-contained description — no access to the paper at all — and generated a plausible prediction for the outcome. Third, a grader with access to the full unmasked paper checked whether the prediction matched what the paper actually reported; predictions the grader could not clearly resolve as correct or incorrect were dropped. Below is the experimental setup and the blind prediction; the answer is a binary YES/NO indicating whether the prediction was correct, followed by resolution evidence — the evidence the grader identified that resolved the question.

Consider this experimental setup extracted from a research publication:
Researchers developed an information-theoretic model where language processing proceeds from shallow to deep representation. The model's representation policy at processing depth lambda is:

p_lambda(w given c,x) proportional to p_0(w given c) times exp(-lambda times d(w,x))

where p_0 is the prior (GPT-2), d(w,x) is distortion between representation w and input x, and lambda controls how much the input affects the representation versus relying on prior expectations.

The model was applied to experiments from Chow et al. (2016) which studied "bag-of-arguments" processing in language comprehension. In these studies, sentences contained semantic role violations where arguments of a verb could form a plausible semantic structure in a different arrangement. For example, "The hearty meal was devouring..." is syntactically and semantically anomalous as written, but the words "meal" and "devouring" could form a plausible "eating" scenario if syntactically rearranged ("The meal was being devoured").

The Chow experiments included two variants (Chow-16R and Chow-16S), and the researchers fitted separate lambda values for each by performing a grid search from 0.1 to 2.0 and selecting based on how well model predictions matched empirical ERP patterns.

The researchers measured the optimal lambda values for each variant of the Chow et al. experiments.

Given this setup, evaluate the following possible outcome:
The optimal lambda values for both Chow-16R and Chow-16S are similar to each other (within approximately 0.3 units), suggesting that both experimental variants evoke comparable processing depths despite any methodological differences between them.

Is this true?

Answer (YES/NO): YES